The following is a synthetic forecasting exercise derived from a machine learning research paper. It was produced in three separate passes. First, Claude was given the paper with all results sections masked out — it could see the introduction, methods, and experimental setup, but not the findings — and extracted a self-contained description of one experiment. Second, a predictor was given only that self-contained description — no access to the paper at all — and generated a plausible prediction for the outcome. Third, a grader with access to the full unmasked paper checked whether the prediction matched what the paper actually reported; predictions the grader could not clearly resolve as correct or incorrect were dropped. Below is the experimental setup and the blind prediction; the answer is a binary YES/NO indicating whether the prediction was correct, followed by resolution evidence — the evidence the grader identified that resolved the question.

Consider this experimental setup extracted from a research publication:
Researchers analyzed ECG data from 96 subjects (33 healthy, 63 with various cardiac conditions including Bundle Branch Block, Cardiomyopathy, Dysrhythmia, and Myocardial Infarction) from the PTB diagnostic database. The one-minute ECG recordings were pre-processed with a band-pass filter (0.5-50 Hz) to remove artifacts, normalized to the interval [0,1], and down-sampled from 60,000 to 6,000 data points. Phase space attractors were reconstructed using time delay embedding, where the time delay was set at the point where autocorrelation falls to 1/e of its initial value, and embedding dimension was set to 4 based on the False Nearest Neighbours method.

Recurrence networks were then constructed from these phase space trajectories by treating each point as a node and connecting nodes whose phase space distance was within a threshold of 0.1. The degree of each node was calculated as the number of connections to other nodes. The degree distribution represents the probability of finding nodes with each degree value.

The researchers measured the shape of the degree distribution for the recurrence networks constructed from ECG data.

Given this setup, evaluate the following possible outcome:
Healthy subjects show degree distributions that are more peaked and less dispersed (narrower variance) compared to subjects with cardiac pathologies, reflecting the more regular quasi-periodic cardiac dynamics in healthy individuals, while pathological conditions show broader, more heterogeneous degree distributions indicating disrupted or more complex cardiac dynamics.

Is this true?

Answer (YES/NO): NO